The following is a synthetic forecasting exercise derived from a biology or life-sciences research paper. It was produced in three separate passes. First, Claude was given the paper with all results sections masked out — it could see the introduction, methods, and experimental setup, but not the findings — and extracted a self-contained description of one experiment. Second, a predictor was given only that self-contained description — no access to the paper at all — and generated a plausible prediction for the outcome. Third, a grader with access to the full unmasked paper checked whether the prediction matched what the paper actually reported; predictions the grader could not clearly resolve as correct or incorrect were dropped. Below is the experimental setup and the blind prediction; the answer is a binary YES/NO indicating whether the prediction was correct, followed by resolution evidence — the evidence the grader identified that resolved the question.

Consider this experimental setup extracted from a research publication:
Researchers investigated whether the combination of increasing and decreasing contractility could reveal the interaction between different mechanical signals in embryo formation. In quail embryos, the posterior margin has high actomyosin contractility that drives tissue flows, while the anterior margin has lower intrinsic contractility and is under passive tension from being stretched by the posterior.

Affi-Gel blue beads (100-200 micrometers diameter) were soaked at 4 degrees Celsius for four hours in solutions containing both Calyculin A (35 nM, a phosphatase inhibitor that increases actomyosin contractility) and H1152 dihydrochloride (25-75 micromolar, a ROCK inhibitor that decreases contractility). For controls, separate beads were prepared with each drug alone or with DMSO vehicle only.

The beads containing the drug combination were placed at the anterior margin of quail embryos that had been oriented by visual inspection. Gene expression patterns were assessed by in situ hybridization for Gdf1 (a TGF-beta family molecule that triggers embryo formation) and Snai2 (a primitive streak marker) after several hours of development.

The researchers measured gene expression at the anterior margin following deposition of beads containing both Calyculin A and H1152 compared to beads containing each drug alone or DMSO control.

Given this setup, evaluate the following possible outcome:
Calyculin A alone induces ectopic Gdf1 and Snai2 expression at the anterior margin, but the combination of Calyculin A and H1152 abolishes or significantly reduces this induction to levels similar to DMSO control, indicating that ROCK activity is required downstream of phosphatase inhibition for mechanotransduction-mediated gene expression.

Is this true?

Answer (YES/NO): YES